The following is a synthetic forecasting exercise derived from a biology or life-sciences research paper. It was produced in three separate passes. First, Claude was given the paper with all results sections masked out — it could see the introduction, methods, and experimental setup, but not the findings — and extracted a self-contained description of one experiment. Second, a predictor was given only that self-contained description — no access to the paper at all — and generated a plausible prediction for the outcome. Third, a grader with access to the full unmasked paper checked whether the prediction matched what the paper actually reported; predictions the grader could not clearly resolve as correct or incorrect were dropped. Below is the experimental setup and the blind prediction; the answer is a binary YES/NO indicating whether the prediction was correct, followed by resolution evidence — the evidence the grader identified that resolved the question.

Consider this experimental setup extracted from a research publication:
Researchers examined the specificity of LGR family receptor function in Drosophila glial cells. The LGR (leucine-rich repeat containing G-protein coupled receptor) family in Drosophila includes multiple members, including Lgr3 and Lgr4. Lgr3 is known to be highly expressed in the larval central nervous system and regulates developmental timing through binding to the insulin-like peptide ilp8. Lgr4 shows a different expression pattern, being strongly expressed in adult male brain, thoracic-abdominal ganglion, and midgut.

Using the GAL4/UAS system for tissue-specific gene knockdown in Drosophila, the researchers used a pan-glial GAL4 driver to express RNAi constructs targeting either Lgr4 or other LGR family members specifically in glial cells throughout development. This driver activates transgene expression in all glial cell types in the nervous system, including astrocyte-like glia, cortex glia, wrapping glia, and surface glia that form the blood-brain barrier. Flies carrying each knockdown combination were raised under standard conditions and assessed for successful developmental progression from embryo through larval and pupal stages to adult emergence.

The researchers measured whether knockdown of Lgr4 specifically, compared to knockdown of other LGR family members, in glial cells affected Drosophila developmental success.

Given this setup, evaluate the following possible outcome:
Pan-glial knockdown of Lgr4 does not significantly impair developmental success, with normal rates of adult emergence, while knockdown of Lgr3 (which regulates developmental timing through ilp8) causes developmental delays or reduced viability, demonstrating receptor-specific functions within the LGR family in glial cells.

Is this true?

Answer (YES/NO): NO